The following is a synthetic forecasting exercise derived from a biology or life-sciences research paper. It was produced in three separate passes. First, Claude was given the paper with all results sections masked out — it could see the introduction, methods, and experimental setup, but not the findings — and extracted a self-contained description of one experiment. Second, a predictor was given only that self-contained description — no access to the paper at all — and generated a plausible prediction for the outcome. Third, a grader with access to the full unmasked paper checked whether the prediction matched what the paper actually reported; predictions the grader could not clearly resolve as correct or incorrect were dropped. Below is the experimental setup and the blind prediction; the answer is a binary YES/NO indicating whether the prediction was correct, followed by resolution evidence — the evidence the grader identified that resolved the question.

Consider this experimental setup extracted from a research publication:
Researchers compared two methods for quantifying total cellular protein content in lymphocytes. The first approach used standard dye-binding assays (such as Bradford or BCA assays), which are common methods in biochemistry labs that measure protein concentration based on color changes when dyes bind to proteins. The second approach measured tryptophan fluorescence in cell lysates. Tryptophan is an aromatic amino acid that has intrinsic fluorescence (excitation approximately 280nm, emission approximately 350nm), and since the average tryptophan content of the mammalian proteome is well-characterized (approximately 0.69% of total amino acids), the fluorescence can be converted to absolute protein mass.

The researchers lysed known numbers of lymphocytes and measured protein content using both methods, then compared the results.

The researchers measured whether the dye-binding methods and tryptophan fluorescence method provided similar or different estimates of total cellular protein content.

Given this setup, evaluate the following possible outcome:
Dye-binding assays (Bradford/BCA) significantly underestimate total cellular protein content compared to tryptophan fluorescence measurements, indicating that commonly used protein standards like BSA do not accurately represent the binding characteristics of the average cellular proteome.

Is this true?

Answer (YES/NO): NO